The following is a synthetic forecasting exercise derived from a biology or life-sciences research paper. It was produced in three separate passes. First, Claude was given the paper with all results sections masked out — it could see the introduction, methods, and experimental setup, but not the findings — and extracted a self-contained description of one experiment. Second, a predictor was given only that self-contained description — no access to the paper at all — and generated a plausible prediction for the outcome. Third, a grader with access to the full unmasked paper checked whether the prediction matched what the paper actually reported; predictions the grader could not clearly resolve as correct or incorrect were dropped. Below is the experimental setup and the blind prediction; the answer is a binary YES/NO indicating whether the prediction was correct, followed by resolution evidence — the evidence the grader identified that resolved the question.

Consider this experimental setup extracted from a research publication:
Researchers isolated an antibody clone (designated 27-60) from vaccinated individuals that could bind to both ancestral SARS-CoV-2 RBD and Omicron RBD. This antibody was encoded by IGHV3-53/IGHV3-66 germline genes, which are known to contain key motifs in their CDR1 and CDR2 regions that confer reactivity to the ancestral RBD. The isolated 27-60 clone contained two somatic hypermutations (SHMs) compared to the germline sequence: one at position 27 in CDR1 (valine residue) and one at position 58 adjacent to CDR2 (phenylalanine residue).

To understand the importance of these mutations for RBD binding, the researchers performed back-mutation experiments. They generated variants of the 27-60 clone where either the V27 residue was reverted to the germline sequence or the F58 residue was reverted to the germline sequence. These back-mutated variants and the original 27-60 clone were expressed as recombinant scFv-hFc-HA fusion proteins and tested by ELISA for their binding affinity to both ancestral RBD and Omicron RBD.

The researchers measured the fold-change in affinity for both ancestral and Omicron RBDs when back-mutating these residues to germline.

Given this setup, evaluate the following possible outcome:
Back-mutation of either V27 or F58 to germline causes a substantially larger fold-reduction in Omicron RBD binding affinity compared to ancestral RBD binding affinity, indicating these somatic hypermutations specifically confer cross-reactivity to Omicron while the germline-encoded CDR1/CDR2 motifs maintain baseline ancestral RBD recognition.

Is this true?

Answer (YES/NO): YES